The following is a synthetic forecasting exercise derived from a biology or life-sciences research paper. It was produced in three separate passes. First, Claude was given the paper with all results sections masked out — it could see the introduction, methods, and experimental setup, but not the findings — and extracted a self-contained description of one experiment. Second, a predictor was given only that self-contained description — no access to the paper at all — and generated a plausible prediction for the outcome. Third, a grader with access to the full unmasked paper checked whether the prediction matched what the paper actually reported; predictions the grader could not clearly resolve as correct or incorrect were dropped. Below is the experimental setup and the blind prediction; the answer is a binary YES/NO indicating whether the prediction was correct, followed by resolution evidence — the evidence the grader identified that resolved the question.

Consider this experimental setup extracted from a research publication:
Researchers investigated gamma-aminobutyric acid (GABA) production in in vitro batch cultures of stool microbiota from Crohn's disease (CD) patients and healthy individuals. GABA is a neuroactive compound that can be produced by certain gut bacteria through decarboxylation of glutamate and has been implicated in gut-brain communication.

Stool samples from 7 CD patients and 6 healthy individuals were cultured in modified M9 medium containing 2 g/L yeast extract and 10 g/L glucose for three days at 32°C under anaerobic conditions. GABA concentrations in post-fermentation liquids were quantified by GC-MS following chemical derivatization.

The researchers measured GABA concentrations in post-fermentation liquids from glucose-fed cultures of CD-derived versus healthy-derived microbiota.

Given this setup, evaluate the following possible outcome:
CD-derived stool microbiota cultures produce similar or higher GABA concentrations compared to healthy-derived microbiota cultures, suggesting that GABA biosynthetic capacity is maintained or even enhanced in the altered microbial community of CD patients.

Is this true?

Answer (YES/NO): YES